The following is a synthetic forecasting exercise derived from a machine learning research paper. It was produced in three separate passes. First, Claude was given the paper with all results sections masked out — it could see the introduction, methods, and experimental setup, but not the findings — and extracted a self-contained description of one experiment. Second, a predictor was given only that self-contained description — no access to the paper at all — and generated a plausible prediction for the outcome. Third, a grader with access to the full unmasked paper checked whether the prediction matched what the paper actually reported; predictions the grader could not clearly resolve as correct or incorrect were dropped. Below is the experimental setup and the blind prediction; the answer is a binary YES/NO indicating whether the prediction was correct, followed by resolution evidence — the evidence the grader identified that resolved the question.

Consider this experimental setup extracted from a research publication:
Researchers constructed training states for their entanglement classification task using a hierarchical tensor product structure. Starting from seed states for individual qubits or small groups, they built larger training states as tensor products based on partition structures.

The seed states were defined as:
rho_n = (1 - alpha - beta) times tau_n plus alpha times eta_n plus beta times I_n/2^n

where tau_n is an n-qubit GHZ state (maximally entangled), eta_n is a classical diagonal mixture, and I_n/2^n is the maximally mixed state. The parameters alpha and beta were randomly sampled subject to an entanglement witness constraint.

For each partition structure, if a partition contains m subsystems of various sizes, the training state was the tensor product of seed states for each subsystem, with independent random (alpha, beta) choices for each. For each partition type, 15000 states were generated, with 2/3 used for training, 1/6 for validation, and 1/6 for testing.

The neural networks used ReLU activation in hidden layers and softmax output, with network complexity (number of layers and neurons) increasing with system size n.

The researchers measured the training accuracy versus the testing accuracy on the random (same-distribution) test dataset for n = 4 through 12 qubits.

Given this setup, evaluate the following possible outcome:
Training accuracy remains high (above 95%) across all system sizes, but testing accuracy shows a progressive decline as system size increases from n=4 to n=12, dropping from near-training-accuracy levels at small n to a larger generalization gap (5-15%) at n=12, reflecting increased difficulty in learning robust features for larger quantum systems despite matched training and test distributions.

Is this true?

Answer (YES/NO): NO